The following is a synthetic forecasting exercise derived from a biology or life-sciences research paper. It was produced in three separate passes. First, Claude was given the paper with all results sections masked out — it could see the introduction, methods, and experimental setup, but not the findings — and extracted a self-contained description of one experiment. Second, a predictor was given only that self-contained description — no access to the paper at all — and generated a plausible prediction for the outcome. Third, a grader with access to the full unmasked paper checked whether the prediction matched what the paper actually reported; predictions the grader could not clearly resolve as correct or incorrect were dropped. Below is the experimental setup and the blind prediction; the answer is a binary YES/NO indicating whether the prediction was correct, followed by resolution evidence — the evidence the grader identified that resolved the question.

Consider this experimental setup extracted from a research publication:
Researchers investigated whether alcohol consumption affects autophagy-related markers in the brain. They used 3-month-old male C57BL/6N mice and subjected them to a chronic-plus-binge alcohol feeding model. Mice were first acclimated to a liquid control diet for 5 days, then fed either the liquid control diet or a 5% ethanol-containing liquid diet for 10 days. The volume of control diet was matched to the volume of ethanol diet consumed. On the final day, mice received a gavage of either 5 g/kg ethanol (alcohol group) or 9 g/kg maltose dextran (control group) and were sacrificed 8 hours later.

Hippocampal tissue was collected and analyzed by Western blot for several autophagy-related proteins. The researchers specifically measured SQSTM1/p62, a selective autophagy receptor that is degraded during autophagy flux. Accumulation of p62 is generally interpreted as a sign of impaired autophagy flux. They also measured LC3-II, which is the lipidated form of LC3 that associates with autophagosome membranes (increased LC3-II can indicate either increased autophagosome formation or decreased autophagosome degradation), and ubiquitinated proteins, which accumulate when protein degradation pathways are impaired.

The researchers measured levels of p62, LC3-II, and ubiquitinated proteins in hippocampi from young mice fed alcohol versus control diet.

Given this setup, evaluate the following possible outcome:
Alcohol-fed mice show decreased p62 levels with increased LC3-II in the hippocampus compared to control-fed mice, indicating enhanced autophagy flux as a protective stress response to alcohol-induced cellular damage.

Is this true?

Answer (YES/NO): NO